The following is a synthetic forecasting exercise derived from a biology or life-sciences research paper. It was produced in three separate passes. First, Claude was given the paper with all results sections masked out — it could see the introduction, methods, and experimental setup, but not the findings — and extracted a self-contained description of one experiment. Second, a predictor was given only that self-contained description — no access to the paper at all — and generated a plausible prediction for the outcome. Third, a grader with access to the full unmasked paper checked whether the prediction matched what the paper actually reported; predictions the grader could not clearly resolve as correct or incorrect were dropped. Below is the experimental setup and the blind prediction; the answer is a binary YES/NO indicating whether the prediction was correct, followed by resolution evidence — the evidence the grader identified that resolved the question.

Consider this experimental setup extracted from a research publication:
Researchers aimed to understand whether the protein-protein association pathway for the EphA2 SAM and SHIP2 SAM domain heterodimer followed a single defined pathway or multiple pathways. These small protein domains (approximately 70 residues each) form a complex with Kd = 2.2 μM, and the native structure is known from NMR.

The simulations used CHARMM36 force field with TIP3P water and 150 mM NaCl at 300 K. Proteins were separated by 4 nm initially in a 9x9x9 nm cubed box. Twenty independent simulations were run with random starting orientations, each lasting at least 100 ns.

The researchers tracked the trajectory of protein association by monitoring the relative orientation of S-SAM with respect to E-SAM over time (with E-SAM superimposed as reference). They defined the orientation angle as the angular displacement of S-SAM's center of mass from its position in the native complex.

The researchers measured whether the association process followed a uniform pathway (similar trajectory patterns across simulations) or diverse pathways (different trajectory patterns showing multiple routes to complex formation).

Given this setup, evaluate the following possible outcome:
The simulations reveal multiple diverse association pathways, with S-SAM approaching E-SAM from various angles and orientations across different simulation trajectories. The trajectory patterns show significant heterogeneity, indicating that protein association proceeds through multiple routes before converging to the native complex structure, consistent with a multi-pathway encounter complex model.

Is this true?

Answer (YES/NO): YES